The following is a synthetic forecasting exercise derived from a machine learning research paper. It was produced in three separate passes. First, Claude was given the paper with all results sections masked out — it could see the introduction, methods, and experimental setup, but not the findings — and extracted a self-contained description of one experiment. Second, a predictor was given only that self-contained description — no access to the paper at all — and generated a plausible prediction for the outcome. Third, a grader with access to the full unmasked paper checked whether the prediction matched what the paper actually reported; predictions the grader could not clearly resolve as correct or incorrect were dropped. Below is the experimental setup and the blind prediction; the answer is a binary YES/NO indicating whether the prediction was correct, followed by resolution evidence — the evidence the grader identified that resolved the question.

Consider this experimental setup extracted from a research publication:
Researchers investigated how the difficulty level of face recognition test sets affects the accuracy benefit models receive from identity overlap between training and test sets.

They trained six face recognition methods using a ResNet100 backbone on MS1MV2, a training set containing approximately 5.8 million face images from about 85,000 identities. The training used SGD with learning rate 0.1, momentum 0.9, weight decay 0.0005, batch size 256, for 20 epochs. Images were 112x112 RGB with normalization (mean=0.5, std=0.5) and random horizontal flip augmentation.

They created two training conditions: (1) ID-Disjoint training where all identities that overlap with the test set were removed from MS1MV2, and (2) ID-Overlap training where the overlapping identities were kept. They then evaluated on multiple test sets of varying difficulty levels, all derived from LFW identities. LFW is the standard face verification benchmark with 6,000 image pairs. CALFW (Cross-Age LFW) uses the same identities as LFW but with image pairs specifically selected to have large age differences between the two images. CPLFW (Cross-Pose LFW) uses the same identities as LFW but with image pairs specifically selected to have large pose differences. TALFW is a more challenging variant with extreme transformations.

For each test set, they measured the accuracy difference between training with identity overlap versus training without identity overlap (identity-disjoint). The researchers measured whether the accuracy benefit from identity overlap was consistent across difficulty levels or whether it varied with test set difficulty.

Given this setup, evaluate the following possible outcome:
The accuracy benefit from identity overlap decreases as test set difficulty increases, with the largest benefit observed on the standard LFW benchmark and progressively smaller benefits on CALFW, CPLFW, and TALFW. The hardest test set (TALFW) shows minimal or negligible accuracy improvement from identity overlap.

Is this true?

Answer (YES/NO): NO